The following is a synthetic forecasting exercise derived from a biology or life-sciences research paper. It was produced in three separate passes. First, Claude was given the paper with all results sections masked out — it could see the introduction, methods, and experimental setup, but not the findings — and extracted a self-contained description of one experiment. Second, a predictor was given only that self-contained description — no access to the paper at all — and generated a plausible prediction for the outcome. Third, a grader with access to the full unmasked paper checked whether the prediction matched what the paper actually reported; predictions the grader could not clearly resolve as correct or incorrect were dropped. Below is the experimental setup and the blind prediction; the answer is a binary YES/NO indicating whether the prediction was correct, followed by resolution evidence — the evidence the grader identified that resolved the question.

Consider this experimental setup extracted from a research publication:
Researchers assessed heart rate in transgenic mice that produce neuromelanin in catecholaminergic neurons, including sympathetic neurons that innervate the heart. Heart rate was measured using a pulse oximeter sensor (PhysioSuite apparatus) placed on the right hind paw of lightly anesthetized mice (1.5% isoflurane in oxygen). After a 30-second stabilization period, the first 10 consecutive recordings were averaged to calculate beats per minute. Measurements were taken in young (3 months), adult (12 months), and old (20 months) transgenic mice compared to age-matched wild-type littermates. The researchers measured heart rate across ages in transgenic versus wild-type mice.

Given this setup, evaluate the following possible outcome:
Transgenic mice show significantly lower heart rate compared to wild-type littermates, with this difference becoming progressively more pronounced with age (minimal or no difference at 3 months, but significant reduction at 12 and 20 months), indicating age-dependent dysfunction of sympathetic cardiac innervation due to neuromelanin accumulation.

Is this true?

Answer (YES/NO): NO